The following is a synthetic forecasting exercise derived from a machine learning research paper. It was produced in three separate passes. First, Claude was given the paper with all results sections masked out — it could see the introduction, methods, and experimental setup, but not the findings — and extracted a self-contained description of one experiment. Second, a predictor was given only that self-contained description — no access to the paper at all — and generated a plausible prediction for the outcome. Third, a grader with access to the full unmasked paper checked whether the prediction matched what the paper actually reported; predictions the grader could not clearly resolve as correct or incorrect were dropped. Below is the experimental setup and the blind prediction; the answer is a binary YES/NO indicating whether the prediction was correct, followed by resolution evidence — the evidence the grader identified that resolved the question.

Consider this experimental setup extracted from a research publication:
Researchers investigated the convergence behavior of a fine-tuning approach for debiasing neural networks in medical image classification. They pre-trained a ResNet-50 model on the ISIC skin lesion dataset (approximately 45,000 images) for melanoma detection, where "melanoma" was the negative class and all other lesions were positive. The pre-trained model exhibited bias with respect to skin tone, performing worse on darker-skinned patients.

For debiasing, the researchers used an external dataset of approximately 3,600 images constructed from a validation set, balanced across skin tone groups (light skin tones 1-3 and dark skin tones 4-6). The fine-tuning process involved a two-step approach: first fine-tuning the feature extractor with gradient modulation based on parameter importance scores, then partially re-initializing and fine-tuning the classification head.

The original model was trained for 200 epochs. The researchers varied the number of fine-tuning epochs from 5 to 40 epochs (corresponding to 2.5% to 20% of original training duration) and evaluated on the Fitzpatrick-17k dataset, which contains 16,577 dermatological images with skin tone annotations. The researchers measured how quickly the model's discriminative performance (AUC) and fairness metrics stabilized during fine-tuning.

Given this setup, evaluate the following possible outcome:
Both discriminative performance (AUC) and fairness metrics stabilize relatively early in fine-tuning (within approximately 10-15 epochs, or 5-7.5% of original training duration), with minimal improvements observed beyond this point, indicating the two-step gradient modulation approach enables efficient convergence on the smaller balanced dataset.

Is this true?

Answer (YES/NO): NO